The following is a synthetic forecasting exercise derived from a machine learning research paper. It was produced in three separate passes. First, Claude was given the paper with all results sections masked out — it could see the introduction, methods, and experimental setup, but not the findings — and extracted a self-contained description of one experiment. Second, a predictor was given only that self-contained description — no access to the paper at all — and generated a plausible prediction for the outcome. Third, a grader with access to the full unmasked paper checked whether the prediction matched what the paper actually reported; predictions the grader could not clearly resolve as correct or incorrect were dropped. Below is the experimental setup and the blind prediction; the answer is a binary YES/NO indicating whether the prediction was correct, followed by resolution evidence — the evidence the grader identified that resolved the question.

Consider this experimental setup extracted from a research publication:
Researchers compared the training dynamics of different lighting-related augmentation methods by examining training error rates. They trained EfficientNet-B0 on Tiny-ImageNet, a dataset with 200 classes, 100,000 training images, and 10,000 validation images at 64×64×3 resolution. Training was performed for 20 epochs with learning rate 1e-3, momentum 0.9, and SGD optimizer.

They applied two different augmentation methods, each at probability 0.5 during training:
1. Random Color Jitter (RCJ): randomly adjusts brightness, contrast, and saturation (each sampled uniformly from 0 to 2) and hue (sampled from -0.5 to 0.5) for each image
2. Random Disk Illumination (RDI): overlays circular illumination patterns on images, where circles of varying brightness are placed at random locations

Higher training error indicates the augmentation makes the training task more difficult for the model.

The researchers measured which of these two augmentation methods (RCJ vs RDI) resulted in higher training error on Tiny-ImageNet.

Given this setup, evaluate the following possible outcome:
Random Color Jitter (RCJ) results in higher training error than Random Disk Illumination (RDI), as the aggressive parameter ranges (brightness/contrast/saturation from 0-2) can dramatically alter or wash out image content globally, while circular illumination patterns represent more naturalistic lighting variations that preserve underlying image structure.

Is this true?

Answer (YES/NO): NO